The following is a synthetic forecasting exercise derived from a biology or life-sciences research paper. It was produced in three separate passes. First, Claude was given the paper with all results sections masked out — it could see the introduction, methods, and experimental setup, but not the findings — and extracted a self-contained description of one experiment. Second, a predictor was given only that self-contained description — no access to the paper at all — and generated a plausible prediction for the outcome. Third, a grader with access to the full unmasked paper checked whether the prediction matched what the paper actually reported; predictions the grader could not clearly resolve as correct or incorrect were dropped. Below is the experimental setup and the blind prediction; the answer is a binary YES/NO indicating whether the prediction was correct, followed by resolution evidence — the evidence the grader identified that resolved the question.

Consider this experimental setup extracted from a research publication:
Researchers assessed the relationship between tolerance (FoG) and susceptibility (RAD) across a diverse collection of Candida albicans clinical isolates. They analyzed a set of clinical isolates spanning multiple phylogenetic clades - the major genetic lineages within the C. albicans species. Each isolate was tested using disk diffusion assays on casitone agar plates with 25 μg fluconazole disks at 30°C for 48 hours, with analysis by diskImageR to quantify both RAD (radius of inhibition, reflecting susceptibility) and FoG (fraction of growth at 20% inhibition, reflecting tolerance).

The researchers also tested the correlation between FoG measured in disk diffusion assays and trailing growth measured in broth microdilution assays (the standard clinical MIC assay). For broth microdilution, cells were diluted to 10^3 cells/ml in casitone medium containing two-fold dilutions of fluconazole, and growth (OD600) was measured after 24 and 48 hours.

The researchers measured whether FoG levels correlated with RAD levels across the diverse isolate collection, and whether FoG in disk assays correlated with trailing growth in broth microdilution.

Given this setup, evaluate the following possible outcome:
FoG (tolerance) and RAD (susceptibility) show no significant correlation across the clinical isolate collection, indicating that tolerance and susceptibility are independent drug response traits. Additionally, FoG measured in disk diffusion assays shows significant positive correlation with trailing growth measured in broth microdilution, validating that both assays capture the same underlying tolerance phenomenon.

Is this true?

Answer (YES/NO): YES